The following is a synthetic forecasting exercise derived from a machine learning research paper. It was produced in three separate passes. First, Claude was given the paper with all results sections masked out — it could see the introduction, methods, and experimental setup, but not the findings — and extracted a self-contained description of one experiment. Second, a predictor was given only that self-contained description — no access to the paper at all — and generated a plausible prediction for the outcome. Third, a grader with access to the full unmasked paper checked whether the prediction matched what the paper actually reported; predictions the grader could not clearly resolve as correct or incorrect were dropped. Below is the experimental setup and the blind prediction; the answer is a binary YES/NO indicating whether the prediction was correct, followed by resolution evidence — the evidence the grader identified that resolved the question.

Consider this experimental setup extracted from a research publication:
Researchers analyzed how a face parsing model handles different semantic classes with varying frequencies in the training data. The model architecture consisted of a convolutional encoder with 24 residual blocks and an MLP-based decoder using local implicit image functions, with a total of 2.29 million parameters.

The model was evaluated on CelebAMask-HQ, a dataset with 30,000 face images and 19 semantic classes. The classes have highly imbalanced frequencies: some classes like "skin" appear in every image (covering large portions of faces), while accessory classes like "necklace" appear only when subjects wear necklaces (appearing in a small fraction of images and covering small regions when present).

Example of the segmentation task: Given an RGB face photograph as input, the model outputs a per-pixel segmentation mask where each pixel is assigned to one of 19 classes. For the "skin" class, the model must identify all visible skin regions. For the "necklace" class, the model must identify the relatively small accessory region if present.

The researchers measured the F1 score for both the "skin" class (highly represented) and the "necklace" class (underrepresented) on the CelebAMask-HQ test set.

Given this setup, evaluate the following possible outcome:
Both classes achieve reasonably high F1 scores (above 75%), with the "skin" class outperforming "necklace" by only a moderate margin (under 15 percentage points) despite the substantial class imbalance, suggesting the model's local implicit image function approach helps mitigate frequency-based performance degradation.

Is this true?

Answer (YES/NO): NO